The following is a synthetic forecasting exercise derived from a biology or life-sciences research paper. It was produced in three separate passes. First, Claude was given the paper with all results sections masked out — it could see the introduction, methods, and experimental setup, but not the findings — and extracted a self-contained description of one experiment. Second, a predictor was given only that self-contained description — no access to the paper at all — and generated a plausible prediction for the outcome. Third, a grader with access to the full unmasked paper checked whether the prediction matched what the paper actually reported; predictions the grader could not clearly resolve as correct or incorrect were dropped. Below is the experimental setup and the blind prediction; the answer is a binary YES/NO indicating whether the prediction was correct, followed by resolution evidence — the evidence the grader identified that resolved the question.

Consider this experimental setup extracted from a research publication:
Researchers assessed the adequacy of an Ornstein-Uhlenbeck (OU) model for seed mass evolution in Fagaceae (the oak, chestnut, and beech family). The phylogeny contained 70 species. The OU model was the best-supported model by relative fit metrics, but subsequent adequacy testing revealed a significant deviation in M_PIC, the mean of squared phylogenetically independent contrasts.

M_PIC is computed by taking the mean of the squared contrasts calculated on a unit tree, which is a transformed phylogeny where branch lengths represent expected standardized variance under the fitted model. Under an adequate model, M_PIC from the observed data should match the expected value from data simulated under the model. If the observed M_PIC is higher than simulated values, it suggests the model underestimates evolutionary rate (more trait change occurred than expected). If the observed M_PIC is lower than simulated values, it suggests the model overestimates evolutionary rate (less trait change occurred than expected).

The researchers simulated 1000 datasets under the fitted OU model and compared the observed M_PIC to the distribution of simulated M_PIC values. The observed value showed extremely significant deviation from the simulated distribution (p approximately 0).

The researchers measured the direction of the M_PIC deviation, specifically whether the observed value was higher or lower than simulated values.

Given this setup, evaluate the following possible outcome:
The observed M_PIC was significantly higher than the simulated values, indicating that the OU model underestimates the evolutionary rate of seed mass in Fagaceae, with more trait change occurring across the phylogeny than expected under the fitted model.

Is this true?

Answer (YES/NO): NO